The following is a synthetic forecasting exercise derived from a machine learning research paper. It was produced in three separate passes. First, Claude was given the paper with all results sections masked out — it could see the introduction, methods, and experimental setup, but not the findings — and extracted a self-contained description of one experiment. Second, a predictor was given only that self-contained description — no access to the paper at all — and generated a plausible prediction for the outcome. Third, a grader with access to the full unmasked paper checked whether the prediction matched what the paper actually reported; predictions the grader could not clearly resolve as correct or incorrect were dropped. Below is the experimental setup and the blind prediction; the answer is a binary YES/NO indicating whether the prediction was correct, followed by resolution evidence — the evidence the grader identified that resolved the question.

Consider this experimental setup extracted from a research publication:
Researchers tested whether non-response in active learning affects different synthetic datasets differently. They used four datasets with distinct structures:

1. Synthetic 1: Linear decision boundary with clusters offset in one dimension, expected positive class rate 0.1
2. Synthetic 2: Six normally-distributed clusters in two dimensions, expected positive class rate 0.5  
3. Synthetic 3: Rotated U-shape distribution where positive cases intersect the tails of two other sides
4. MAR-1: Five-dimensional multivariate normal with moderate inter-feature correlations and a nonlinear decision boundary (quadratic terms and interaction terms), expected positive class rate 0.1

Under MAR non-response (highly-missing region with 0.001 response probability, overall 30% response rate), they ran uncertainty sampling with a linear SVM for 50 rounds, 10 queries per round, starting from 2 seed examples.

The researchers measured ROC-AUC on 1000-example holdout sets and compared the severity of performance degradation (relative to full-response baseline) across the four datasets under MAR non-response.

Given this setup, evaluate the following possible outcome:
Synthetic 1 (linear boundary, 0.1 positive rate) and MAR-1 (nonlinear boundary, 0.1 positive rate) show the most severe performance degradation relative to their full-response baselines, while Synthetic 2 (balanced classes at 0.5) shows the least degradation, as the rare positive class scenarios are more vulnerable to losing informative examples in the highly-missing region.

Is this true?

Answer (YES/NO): NO